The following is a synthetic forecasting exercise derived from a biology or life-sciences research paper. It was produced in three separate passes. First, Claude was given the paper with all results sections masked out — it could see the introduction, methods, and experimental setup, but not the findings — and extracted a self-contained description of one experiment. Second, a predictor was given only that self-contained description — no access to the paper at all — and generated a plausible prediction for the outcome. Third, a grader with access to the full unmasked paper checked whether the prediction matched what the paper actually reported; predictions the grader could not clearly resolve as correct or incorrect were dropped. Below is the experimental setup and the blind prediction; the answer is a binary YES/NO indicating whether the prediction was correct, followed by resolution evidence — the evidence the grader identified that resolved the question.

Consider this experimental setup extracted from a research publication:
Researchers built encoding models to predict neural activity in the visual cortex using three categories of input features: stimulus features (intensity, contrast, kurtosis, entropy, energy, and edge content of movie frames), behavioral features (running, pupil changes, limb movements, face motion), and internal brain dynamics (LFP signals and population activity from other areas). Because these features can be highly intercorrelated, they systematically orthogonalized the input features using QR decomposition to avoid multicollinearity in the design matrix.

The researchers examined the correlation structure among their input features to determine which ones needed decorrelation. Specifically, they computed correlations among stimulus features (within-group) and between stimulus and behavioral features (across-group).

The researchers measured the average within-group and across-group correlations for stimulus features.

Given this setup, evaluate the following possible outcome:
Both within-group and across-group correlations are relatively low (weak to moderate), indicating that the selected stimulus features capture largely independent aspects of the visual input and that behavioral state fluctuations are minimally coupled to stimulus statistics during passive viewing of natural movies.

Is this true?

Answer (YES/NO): YES